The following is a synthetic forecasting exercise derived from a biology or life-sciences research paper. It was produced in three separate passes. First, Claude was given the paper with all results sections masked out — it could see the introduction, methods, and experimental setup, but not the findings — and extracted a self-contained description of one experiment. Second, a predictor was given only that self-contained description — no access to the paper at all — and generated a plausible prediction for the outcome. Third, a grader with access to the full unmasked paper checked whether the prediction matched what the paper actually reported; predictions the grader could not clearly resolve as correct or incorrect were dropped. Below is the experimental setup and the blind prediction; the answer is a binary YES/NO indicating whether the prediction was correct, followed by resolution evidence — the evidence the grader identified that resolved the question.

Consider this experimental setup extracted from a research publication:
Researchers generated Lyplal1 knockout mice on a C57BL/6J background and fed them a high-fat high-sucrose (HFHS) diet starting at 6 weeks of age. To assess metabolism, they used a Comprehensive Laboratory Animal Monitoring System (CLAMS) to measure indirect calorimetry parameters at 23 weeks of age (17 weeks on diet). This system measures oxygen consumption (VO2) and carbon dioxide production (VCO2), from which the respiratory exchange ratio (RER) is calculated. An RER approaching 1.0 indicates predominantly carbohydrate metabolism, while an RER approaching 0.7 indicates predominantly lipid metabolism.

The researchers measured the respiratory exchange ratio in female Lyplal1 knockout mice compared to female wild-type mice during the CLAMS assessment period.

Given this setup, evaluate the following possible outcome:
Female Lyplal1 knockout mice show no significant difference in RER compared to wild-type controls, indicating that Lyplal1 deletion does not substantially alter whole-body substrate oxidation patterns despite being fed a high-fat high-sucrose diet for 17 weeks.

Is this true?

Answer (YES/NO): YES